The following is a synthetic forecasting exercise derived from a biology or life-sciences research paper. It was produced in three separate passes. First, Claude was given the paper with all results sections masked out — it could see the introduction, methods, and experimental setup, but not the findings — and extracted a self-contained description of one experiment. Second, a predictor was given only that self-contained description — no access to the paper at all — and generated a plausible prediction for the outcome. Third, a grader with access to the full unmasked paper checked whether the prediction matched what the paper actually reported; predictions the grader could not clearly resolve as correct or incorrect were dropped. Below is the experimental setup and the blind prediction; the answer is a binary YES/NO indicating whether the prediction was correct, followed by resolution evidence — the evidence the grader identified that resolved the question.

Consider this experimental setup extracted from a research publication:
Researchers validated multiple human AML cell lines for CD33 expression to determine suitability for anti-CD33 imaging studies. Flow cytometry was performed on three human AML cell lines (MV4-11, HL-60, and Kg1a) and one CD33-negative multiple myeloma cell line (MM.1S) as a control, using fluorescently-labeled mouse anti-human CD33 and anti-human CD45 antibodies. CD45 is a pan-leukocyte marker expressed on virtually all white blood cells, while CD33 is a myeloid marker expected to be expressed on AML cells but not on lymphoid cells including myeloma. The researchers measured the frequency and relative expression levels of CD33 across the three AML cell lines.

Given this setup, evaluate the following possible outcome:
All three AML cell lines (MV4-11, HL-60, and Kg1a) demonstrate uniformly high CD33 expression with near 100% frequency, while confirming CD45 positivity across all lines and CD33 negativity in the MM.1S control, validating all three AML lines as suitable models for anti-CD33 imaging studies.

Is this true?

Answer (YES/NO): NO